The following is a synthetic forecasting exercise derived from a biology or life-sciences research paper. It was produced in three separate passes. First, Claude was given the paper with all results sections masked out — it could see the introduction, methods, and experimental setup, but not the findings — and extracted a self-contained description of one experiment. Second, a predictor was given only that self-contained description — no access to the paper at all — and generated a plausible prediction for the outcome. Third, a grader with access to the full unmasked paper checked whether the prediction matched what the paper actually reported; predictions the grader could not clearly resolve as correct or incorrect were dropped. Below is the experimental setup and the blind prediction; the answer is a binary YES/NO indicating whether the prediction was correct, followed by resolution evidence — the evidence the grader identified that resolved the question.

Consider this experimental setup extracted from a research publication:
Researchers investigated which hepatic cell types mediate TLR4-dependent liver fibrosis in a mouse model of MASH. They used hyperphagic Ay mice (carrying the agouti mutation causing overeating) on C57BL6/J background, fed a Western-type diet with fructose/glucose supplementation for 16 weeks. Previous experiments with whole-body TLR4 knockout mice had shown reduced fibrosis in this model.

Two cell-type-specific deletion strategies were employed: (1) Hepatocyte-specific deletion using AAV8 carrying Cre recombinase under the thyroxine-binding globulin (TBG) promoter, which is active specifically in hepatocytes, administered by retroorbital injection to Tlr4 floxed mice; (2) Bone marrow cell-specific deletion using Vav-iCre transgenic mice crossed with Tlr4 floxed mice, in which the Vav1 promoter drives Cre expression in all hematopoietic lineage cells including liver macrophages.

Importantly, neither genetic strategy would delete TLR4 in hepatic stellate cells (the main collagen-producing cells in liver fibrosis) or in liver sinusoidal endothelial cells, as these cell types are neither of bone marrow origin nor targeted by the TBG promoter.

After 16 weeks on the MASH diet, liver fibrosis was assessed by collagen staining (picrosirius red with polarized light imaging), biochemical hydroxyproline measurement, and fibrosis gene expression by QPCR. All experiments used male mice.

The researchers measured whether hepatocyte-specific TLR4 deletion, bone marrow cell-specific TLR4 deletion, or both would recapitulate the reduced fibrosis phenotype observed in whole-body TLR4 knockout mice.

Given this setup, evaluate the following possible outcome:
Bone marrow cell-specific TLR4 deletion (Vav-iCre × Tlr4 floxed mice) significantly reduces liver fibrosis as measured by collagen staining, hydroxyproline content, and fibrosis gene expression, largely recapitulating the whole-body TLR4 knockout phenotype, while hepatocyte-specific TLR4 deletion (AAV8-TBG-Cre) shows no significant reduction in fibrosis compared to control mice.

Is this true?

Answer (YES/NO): NO